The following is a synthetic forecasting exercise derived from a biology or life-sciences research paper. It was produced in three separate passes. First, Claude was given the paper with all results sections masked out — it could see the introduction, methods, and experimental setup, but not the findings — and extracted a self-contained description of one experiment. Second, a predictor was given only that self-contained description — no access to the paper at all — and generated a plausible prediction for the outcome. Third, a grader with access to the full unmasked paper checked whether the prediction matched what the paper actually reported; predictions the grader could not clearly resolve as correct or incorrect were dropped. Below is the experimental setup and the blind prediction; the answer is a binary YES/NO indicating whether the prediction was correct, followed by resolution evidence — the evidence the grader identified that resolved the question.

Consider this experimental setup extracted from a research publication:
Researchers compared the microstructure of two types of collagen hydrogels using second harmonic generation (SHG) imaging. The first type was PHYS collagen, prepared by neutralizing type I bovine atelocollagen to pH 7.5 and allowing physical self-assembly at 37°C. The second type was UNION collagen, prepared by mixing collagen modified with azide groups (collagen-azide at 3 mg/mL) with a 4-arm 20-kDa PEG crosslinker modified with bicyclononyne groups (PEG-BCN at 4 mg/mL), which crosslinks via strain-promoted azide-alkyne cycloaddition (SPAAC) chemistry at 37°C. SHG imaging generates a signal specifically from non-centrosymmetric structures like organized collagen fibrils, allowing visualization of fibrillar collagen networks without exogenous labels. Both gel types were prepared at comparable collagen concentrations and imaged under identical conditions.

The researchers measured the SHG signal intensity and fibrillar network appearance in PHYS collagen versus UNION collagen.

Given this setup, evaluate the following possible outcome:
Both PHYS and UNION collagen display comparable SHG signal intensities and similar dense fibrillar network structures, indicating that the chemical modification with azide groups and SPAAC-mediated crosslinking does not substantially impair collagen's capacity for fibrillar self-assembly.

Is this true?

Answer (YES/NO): NO